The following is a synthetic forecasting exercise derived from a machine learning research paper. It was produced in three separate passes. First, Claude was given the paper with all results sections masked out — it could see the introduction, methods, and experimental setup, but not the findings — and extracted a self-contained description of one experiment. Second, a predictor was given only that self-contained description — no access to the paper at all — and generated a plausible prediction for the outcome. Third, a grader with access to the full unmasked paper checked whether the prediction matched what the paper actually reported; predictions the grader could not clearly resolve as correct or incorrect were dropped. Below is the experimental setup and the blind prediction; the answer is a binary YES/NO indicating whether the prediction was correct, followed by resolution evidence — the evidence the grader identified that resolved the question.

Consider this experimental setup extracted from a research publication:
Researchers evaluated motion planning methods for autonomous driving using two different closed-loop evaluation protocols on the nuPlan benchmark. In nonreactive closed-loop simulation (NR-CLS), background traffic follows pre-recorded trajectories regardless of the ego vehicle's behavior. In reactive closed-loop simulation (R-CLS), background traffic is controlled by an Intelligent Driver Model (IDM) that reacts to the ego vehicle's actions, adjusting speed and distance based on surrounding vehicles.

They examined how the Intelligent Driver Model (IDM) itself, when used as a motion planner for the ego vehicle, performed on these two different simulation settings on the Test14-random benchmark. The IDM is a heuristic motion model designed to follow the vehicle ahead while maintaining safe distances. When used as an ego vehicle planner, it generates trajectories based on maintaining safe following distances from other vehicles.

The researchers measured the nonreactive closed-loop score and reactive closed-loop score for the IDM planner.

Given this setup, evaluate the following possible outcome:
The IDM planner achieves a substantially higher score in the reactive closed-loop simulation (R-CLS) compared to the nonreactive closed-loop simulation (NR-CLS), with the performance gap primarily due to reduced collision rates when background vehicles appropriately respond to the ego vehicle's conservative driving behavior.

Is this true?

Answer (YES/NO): NO